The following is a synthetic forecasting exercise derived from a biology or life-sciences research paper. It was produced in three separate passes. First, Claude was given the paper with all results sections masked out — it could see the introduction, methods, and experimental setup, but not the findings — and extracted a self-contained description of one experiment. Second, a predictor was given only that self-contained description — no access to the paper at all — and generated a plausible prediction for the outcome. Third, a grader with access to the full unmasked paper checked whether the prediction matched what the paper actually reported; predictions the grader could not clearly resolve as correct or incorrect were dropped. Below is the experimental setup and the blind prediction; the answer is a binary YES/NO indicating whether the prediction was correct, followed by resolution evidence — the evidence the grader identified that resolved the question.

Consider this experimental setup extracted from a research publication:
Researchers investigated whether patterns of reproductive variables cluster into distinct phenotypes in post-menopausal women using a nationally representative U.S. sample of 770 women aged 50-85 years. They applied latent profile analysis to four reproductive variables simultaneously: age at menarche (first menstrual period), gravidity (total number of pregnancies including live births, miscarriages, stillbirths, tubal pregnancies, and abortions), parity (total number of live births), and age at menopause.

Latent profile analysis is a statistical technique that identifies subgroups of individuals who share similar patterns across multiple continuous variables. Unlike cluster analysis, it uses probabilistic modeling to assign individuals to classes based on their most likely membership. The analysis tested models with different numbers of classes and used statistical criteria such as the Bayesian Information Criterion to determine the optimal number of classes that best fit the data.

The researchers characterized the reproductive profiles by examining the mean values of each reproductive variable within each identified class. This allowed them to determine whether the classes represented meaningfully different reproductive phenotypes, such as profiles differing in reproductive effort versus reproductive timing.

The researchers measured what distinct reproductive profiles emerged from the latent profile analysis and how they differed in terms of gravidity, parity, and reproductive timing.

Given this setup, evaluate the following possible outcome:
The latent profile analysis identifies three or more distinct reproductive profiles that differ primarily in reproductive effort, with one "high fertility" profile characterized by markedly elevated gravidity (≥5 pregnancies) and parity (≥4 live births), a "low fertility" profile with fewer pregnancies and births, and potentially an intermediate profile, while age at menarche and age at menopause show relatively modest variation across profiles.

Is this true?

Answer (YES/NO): NO